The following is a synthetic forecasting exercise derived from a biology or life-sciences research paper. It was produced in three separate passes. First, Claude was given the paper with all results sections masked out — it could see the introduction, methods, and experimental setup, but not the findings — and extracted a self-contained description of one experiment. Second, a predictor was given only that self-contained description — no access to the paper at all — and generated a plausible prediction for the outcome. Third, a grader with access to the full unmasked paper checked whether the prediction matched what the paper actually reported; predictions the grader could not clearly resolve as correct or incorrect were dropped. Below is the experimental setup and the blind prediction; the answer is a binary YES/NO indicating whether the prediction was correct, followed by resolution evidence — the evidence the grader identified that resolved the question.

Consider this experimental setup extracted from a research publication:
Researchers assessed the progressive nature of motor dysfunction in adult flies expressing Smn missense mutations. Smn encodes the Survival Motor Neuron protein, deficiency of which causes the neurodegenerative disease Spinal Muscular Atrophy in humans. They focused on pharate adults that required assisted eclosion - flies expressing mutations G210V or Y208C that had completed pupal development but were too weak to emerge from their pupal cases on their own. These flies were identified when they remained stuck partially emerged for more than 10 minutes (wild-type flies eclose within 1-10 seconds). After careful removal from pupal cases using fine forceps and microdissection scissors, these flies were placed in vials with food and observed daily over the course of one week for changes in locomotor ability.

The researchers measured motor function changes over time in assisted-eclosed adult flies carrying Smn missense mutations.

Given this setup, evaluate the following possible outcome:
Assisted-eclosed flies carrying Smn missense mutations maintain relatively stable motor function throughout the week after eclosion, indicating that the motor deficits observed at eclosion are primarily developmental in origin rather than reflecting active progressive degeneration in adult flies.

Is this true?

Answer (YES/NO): NO